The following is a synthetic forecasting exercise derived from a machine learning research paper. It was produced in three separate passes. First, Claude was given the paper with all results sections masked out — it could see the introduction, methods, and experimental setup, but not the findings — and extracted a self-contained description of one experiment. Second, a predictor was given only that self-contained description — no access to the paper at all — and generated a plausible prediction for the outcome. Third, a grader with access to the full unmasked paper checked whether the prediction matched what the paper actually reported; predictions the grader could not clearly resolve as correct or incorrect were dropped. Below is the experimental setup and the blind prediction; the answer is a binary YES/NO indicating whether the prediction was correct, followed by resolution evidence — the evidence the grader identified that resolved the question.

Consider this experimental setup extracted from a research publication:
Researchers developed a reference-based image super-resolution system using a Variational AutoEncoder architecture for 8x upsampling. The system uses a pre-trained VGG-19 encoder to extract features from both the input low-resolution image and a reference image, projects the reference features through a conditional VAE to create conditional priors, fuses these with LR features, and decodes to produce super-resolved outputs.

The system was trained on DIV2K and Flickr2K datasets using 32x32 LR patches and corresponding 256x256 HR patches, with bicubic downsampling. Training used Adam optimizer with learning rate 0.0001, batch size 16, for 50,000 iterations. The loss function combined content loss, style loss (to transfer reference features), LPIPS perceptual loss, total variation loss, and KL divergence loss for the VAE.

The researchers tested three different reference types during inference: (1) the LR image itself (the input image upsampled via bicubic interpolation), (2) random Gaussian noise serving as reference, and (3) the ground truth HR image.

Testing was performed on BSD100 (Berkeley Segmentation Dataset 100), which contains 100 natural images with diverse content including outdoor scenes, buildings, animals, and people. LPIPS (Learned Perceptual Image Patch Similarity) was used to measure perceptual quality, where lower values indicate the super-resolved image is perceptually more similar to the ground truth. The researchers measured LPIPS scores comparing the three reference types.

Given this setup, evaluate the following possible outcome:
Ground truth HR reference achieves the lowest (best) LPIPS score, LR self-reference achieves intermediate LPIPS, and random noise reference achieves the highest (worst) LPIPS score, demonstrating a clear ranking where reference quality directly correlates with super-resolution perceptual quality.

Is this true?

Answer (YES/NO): NO